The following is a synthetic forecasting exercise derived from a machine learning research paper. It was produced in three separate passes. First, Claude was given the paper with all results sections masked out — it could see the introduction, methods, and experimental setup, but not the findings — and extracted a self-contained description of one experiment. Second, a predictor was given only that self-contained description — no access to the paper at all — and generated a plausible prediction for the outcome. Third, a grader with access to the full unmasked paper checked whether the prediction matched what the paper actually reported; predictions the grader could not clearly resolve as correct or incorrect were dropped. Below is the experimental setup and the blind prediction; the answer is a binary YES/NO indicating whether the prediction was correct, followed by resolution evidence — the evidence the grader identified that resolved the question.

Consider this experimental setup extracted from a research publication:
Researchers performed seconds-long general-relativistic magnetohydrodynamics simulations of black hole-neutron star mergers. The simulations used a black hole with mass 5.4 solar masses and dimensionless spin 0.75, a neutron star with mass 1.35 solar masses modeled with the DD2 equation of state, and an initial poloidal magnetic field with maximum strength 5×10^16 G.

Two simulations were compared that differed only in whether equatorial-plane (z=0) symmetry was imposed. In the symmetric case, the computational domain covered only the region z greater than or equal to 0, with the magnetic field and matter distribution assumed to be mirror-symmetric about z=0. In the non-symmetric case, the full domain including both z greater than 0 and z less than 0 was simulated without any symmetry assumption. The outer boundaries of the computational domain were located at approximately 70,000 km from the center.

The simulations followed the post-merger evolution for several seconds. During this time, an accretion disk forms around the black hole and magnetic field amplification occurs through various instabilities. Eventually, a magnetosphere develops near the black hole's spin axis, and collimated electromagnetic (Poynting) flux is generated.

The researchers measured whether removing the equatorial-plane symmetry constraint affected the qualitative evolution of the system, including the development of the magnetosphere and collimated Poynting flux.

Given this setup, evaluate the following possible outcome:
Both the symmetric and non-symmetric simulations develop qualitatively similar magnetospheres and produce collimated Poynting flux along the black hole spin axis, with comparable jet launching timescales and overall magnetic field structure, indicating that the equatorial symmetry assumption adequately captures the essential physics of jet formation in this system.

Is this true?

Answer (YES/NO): NO